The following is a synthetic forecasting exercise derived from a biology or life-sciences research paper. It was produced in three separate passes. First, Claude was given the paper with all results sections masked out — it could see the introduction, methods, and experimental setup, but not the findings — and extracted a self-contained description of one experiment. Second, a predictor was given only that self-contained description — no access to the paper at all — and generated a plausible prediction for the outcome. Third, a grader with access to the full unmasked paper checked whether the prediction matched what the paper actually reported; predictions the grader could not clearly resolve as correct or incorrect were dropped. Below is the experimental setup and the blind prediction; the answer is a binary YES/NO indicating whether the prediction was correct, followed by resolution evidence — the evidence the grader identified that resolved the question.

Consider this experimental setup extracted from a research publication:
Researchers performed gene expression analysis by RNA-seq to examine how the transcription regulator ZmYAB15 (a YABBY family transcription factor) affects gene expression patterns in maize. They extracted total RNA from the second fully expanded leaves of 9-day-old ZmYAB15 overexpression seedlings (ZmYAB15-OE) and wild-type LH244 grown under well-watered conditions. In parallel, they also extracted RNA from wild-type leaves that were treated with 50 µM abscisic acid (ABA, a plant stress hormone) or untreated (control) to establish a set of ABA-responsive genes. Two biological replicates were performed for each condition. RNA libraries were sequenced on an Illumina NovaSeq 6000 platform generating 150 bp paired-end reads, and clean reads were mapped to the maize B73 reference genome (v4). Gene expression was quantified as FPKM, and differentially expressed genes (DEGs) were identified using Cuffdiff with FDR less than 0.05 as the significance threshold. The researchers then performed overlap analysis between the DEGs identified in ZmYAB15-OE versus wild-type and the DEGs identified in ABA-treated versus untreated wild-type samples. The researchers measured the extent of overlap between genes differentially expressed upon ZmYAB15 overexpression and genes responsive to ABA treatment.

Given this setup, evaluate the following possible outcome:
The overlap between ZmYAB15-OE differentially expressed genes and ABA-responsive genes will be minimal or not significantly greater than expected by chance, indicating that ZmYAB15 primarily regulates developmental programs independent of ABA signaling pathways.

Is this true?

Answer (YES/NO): NO